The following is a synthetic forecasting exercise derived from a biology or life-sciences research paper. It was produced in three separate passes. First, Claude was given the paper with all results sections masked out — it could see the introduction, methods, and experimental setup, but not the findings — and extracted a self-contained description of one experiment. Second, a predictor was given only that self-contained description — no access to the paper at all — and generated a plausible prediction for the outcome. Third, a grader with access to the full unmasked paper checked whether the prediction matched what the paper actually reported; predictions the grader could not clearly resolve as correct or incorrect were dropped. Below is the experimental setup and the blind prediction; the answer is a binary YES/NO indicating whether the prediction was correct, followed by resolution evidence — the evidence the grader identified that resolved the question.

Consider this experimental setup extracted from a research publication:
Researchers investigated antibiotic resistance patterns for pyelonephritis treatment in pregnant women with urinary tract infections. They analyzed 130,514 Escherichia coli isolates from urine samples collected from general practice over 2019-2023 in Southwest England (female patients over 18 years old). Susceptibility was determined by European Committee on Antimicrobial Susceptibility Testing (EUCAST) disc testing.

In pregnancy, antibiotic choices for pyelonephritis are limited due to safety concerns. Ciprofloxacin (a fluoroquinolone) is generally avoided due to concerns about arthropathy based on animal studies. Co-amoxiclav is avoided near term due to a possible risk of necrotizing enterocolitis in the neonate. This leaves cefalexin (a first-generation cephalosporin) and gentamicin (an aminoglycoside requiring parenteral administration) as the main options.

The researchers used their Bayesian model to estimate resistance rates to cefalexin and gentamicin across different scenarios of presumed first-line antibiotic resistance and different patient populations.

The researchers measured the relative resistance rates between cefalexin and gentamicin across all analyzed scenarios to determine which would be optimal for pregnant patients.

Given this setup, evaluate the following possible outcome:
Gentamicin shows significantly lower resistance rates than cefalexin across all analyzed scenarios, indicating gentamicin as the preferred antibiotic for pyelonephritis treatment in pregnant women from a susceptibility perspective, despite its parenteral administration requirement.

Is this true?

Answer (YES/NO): NO